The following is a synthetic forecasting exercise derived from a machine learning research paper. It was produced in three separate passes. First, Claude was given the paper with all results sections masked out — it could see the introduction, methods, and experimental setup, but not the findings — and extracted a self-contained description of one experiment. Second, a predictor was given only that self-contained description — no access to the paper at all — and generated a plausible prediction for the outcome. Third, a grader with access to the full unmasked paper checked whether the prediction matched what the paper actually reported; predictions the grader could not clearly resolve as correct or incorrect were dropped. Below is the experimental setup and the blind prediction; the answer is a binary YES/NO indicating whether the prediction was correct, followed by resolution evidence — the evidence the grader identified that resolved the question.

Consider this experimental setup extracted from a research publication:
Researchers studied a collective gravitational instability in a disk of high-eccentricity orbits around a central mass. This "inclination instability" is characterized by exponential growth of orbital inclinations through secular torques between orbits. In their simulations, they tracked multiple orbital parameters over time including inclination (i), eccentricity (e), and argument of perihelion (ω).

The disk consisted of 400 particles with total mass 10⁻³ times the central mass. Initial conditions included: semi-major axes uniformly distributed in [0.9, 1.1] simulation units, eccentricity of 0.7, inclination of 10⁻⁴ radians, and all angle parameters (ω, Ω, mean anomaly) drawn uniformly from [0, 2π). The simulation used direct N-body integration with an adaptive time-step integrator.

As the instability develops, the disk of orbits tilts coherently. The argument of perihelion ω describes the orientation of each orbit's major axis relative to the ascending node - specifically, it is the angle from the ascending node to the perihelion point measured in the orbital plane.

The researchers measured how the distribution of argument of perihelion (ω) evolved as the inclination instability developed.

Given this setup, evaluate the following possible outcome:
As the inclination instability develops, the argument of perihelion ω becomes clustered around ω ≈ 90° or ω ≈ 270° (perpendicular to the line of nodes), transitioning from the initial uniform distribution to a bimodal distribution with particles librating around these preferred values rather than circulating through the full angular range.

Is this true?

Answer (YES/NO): NO